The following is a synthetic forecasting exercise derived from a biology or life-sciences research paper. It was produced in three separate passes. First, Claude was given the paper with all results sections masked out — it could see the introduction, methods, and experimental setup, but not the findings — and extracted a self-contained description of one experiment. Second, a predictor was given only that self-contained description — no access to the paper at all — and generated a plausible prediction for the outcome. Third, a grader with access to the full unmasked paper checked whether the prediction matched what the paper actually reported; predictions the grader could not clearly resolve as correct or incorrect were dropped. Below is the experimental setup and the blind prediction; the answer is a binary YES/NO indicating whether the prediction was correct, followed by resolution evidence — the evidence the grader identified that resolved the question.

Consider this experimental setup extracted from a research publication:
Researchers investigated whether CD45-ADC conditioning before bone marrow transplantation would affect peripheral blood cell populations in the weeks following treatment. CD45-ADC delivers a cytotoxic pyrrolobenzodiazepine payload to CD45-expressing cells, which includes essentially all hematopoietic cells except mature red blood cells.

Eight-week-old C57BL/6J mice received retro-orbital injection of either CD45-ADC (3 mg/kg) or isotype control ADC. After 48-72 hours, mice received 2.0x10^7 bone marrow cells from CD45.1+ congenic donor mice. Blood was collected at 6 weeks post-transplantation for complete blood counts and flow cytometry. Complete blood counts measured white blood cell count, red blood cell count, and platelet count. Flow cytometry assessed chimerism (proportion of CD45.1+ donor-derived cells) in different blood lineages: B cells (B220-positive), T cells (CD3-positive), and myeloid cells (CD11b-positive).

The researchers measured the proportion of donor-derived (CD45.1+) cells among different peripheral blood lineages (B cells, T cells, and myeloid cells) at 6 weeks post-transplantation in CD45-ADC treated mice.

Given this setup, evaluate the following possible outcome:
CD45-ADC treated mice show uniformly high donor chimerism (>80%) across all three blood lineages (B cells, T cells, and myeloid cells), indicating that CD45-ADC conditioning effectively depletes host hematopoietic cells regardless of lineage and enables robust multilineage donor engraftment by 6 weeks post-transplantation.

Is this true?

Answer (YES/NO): NO